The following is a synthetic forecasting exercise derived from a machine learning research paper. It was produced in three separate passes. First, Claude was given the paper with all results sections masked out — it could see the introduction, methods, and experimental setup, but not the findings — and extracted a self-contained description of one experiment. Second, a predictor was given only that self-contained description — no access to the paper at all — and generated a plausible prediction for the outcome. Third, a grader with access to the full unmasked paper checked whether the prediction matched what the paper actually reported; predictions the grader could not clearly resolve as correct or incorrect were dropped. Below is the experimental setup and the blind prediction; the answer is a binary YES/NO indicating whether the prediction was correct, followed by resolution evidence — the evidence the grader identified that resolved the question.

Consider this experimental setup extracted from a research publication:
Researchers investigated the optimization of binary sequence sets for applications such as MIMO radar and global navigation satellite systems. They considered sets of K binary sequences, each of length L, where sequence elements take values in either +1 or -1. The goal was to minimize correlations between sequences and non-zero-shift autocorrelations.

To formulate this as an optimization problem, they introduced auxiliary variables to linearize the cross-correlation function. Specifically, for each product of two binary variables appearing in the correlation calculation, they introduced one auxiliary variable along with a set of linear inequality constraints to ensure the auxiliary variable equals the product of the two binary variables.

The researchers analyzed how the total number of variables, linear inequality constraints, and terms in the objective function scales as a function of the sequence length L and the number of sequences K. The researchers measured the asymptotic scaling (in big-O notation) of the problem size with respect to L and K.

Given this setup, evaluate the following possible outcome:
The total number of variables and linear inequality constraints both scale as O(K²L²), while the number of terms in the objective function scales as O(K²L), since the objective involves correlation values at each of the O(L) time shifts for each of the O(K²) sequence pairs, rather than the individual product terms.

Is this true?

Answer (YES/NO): NO